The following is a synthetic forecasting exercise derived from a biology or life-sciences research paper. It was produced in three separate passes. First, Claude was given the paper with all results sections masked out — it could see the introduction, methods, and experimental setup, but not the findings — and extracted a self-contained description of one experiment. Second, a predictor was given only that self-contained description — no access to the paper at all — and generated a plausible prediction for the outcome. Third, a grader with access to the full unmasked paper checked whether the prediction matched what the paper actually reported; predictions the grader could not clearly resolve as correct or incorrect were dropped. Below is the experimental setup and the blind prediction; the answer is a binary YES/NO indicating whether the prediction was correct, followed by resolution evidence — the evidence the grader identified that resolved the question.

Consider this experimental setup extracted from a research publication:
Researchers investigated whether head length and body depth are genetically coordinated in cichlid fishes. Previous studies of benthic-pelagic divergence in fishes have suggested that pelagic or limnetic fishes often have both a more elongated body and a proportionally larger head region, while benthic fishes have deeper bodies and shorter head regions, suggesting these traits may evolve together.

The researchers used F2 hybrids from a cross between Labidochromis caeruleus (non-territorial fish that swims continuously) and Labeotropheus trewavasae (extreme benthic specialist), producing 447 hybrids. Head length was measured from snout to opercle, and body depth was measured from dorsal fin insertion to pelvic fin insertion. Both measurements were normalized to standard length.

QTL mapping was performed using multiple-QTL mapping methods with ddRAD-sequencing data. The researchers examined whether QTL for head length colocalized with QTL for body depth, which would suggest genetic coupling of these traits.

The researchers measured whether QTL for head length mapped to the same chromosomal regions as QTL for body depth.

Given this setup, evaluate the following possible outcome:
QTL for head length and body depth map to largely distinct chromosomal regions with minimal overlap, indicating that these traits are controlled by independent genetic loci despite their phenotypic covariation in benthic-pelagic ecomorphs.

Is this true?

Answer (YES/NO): YES